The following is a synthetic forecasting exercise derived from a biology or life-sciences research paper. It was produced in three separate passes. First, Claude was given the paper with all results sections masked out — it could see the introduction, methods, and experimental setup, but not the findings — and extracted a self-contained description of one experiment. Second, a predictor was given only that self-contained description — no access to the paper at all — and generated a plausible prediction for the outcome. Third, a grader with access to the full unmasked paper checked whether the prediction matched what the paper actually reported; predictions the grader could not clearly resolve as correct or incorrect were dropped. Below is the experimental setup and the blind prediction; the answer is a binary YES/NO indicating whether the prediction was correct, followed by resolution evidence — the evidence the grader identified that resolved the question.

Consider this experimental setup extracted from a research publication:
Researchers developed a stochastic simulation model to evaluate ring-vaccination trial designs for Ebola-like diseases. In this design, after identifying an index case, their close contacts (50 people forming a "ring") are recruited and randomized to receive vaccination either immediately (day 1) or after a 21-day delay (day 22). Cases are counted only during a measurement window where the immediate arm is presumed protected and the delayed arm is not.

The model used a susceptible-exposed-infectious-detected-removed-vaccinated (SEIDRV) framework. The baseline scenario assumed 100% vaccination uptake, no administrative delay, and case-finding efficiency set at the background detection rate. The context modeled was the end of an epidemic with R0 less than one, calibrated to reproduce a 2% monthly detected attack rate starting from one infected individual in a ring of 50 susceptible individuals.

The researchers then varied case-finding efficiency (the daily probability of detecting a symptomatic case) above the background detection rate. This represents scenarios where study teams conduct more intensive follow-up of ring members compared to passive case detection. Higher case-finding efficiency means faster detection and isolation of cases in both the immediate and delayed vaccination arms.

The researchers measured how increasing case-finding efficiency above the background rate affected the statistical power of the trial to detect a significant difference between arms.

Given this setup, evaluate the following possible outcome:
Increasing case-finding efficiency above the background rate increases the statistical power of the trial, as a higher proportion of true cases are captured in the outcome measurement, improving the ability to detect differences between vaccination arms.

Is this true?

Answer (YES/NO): NO